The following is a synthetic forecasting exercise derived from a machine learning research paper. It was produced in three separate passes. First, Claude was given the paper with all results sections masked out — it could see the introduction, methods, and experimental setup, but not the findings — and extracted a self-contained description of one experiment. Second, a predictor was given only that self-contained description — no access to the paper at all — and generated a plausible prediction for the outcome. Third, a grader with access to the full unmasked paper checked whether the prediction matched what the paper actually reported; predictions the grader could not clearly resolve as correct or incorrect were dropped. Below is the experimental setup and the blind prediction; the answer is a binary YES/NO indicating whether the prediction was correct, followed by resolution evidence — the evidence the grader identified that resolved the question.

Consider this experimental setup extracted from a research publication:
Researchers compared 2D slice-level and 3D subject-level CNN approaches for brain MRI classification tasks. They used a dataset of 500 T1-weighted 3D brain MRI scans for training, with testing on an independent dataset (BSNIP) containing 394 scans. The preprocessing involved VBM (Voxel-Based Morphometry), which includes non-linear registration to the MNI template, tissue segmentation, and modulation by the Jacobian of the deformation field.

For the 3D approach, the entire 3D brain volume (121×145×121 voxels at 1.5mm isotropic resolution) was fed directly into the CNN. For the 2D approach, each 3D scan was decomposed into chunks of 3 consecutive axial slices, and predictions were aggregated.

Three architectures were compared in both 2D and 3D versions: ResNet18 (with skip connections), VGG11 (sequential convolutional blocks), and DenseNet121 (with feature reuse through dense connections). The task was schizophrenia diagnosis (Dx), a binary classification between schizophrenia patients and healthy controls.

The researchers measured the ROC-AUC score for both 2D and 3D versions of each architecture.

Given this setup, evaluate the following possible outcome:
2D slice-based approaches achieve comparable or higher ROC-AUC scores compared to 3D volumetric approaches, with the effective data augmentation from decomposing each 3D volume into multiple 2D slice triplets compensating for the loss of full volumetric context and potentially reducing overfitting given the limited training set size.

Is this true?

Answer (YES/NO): NO